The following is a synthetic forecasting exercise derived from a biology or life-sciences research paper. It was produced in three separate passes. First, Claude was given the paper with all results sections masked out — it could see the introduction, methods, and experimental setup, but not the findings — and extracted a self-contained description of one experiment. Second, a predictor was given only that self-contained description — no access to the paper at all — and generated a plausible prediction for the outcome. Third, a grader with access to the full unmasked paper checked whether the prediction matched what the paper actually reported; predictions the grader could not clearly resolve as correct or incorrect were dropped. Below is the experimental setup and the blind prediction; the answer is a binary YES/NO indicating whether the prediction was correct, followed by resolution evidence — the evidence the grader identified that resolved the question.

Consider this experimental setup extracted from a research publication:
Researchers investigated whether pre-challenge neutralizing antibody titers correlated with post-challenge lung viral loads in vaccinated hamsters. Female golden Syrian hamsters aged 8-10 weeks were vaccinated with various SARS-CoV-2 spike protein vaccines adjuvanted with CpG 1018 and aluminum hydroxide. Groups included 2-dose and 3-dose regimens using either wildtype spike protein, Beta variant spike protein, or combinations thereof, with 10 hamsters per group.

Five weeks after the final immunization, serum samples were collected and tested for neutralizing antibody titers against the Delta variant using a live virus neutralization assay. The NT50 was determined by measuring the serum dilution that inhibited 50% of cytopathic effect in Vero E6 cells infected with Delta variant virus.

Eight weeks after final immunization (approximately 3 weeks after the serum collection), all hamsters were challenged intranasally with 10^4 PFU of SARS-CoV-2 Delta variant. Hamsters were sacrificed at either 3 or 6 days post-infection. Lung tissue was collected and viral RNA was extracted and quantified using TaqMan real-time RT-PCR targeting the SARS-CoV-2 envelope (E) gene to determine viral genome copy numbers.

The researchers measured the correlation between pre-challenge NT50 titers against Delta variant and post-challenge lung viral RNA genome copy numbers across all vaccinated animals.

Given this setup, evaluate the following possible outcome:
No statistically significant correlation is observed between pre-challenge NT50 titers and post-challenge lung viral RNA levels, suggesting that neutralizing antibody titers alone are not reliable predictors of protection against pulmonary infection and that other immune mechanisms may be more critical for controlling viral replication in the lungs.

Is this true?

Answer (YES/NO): NO